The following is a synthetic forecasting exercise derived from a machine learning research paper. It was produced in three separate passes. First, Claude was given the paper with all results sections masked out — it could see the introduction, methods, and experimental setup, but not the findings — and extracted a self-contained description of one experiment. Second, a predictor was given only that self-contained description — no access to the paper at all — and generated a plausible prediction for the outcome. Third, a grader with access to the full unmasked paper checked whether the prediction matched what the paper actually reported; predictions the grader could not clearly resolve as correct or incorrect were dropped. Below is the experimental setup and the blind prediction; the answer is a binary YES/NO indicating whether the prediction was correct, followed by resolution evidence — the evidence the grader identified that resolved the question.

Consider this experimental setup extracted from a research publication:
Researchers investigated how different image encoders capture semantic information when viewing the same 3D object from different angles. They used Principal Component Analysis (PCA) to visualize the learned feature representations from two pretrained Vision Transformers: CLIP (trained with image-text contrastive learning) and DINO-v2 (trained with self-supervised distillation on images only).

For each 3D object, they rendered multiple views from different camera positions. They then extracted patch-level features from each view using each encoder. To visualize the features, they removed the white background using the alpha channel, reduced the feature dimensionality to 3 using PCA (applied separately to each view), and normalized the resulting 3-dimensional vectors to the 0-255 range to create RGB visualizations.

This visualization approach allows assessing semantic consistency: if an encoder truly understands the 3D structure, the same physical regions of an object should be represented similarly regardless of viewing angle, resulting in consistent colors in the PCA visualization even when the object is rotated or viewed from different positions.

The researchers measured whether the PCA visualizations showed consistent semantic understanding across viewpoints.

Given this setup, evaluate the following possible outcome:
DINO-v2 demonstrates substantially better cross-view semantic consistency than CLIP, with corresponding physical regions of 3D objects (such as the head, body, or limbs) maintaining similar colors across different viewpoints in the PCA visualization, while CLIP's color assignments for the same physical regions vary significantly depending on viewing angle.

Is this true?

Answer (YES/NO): YES